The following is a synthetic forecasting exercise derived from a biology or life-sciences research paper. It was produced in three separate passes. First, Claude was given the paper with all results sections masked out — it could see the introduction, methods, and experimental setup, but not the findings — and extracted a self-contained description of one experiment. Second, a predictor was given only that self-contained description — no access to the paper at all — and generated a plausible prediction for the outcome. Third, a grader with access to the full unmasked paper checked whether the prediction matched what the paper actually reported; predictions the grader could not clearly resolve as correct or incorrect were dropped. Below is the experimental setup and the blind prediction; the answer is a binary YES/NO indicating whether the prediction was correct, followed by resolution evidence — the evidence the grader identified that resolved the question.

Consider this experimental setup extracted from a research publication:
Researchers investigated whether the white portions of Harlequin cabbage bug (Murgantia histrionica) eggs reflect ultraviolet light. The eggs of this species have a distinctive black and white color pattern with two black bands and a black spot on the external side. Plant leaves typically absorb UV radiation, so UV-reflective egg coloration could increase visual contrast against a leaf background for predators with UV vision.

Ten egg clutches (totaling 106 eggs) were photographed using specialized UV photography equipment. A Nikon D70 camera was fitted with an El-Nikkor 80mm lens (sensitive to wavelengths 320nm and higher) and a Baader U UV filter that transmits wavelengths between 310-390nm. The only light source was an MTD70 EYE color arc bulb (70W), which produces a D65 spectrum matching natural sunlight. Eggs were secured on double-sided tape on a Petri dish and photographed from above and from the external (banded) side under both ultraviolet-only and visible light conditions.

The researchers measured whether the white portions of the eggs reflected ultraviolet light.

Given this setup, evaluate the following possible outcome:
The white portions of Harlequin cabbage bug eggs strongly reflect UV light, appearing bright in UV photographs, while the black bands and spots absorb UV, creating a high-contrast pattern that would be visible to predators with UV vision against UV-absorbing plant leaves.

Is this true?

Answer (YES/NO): YES